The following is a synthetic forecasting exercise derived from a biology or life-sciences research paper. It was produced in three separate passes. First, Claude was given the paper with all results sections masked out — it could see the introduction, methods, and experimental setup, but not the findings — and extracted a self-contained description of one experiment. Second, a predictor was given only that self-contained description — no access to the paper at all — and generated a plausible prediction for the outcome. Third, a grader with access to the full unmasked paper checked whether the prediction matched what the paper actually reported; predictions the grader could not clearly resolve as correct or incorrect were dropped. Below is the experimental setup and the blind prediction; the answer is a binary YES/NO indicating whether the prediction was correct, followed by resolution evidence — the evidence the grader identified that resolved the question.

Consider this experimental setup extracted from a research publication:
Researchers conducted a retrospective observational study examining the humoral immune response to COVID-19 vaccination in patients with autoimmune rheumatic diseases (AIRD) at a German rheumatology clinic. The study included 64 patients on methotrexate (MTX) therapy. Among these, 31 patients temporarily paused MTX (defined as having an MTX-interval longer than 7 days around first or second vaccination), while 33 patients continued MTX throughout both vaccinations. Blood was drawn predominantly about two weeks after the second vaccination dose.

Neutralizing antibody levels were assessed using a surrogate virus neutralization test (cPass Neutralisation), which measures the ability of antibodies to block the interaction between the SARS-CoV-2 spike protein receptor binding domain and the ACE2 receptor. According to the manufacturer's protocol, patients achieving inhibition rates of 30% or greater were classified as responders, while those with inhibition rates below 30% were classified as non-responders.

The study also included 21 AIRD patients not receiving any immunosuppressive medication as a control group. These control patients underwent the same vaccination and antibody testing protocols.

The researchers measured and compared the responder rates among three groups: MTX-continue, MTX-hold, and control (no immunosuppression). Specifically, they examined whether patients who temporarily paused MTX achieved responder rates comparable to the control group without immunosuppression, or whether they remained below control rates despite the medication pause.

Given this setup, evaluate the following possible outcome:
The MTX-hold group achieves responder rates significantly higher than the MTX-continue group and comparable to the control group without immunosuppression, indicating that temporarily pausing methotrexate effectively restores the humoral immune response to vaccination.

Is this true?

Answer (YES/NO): YES